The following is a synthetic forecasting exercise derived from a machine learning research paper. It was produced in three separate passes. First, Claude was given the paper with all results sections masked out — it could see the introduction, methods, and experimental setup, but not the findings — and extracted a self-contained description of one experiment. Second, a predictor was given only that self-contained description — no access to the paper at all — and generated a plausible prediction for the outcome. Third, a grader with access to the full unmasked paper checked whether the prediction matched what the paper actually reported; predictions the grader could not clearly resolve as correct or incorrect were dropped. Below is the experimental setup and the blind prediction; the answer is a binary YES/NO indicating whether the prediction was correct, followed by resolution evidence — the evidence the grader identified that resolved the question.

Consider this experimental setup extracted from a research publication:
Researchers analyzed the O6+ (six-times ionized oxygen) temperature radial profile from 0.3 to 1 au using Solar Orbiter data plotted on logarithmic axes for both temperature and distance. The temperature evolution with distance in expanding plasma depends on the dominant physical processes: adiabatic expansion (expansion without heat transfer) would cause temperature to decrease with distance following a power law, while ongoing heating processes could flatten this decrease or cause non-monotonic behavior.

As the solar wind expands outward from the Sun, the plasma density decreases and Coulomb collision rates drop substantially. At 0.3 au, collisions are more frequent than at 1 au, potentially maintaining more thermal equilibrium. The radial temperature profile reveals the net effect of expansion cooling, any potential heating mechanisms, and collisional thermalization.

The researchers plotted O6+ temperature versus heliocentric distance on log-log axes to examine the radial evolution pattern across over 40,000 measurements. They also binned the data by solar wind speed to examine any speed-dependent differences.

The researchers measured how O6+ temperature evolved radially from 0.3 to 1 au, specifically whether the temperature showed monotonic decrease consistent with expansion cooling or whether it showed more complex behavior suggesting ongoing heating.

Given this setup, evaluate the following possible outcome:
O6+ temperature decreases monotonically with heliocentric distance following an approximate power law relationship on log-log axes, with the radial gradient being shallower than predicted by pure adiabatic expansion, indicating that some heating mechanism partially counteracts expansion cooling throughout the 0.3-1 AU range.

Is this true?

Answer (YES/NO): NO